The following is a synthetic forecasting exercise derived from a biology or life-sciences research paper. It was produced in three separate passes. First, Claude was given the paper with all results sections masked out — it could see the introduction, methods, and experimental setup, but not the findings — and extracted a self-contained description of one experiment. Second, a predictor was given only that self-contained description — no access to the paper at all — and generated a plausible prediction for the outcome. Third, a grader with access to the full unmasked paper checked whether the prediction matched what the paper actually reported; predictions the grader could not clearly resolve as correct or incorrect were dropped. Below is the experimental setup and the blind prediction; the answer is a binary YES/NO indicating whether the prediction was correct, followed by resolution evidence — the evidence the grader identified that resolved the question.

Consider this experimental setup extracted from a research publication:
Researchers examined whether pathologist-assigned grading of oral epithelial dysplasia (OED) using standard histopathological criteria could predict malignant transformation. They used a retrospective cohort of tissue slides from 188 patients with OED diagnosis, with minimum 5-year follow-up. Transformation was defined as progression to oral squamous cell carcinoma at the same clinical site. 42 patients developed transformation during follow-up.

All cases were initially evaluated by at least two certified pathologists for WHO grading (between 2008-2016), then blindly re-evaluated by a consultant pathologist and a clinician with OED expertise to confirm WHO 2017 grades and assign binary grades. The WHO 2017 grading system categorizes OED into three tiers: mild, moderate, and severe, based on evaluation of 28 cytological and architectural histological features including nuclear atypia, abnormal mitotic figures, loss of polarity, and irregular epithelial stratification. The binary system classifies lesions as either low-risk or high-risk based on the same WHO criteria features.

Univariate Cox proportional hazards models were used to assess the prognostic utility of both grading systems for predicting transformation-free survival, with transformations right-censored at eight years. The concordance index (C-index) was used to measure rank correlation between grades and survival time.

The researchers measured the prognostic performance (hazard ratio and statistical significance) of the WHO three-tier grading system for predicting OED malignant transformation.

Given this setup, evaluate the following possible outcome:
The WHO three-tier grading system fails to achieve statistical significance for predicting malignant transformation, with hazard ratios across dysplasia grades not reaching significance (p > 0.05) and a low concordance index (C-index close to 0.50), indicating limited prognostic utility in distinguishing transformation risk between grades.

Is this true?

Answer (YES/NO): NO